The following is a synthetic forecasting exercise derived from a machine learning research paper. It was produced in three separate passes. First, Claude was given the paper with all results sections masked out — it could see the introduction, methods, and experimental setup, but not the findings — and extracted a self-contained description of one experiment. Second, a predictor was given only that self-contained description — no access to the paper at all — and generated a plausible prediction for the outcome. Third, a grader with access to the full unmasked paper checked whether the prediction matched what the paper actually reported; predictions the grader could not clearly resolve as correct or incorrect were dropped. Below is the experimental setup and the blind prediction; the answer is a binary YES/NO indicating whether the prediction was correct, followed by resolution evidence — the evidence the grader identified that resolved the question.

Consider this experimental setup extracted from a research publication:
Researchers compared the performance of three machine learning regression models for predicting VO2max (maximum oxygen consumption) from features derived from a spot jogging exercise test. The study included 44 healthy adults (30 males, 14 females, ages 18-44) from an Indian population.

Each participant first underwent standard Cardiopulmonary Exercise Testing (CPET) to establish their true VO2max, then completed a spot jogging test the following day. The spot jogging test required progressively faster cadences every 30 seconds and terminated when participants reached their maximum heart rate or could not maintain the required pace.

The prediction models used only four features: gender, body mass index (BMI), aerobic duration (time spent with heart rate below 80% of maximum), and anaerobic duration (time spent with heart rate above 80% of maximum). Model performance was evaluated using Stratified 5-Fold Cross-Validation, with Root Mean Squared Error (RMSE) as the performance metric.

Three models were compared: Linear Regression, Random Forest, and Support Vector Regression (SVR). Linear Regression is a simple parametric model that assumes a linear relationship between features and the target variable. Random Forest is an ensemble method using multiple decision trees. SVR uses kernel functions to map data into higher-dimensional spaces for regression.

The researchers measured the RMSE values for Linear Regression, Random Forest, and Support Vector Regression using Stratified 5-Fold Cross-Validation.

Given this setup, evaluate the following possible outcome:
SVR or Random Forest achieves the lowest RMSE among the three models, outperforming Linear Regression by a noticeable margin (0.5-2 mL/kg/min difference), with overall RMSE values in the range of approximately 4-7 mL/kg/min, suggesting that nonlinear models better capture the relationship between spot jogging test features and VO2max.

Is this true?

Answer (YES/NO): YES